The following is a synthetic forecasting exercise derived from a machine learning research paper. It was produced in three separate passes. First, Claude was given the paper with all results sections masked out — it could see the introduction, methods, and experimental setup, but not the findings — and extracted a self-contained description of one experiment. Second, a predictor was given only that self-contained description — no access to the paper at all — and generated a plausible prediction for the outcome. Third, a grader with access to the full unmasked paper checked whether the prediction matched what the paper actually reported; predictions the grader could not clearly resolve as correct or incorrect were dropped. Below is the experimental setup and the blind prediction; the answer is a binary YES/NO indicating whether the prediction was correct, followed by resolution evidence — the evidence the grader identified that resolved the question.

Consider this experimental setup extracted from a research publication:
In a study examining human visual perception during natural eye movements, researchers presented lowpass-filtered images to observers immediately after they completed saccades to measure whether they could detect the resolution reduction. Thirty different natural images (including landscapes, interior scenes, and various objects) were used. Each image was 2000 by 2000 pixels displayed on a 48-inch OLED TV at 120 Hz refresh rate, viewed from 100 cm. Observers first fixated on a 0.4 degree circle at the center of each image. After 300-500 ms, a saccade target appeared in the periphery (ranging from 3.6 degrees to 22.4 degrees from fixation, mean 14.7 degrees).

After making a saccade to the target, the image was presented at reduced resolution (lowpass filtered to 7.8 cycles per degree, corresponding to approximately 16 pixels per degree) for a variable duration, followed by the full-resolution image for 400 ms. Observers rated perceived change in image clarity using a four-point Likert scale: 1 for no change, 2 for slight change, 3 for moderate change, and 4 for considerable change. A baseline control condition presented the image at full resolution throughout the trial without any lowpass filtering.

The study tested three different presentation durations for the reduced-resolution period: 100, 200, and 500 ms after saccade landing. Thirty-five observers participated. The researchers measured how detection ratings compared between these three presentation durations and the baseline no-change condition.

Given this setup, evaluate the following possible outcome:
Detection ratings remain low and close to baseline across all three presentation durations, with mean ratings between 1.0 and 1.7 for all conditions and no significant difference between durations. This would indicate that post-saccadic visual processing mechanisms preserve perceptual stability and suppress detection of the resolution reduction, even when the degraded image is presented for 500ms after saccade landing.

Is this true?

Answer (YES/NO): NO